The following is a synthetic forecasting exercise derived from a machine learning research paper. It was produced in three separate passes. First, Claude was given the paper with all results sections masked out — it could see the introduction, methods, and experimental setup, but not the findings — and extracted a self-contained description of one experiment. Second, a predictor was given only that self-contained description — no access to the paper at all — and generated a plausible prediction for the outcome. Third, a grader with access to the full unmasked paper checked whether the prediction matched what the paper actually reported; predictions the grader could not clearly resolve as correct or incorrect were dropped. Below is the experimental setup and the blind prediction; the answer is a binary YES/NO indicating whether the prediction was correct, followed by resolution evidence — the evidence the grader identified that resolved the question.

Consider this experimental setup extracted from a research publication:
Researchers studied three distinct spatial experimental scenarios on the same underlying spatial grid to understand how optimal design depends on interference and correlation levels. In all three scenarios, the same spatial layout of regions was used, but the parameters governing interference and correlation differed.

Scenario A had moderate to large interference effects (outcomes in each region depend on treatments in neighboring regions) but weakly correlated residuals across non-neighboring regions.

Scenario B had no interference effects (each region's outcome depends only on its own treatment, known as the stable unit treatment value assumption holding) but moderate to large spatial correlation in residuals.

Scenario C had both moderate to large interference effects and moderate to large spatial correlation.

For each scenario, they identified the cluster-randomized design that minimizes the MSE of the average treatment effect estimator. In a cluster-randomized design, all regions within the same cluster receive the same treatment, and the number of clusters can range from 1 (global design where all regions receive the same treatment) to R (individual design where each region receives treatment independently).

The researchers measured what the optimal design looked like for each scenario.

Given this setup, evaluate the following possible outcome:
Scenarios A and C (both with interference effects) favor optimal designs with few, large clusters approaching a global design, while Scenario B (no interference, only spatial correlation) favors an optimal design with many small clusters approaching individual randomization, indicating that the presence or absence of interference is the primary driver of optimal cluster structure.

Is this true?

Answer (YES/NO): NO